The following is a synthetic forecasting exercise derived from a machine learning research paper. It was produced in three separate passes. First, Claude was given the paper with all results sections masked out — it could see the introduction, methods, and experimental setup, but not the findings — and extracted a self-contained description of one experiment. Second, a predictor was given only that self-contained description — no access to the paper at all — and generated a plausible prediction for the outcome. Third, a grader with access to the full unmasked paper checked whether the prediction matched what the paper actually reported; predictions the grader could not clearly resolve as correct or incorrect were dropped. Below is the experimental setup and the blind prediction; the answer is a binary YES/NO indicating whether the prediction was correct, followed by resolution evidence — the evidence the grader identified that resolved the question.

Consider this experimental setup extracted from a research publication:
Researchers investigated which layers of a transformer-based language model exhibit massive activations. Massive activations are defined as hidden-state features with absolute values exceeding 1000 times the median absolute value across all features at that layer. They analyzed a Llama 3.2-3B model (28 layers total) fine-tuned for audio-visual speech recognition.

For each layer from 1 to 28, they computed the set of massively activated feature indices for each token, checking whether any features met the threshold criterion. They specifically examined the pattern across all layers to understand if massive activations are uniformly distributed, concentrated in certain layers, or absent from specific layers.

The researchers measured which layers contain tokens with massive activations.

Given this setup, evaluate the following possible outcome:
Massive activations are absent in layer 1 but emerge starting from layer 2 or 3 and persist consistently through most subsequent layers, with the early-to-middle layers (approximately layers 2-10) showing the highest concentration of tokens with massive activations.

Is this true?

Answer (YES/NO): NO